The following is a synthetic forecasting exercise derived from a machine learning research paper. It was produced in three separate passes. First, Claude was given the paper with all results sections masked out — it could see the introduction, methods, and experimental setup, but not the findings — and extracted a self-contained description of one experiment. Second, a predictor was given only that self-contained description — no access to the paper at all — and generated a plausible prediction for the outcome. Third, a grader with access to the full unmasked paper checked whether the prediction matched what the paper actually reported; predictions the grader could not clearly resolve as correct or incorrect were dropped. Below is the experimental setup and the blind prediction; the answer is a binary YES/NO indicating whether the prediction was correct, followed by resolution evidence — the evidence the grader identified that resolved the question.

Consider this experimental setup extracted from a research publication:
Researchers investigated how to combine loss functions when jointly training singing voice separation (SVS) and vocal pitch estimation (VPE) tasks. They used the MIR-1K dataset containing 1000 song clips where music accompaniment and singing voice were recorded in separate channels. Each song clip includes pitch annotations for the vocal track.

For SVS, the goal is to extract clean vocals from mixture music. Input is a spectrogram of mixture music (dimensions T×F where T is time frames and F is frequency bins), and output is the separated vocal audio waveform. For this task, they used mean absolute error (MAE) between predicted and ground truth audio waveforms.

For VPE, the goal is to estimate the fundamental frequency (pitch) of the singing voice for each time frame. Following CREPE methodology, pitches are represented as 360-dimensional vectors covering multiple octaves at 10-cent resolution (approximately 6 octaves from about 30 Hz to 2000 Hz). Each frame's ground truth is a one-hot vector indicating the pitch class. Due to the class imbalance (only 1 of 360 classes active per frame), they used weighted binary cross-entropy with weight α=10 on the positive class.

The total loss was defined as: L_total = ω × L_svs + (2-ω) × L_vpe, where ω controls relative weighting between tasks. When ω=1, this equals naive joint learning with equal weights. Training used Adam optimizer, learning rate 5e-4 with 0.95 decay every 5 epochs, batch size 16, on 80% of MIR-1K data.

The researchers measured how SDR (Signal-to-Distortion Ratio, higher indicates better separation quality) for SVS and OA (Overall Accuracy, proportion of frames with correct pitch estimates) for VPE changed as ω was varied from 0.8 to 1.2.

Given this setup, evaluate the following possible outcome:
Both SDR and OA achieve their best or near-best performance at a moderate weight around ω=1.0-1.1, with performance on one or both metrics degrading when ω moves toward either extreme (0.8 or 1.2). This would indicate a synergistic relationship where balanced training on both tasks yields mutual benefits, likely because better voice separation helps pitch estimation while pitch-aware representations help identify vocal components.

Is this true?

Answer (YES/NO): NO